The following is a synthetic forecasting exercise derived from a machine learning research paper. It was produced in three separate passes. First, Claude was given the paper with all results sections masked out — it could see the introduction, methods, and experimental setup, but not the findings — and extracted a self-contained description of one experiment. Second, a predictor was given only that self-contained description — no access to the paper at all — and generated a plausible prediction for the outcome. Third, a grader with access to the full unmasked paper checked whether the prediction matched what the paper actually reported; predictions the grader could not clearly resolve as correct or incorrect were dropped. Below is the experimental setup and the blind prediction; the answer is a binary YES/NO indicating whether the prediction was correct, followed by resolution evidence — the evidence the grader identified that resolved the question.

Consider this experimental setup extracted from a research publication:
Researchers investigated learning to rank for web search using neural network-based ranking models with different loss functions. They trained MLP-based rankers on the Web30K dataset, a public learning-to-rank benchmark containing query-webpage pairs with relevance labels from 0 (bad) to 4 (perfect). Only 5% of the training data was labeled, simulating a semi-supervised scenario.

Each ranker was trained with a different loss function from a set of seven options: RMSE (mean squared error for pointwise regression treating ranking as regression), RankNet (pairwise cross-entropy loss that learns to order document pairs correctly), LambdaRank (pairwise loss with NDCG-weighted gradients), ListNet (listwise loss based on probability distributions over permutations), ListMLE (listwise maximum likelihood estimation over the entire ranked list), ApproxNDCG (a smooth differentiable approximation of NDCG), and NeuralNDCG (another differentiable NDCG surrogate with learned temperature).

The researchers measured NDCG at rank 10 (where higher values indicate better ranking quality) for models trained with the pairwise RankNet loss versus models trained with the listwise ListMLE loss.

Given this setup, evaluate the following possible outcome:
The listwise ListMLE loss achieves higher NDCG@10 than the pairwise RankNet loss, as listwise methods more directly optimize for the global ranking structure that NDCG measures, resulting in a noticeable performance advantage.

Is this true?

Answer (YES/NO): NO